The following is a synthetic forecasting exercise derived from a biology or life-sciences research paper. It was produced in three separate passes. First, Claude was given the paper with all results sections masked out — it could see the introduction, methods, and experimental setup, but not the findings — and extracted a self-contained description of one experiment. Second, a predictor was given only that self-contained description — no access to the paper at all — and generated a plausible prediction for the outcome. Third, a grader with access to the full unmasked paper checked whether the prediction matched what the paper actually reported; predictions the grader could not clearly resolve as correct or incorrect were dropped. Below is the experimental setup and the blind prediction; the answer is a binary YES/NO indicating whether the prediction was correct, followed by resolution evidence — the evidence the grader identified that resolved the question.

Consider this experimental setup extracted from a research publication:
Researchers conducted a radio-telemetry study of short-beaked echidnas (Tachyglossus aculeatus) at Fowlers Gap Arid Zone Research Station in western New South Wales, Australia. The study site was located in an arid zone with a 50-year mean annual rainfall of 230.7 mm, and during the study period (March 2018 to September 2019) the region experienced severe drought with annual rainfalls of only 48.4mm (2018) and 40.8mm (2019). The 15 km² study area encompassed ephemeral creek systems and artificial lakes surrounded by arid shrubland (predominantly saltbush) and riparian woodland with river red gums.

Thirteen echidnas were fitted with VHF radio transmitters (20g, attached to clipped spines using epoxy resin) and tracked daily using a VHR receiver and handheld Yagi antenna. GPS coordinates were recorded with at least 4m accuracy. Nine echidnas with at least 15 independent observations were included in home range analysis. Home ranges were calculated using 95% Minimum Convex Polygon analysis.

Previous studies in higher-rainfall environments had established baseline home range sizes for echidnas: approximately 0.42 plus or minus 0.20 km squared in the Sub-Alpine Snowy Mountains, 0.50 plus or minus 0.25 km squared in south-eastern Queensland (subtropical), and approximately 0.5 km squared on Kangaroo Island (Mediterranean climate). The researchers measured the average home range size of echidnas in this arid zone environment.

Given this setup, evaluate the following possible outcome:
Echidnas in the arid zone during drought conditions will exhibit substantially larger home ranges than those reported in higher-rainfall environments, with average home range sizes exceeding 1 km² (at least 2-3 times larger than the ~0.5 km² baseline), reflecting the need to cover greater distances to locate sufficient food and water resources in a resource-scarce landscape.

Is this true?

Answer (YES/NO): YES